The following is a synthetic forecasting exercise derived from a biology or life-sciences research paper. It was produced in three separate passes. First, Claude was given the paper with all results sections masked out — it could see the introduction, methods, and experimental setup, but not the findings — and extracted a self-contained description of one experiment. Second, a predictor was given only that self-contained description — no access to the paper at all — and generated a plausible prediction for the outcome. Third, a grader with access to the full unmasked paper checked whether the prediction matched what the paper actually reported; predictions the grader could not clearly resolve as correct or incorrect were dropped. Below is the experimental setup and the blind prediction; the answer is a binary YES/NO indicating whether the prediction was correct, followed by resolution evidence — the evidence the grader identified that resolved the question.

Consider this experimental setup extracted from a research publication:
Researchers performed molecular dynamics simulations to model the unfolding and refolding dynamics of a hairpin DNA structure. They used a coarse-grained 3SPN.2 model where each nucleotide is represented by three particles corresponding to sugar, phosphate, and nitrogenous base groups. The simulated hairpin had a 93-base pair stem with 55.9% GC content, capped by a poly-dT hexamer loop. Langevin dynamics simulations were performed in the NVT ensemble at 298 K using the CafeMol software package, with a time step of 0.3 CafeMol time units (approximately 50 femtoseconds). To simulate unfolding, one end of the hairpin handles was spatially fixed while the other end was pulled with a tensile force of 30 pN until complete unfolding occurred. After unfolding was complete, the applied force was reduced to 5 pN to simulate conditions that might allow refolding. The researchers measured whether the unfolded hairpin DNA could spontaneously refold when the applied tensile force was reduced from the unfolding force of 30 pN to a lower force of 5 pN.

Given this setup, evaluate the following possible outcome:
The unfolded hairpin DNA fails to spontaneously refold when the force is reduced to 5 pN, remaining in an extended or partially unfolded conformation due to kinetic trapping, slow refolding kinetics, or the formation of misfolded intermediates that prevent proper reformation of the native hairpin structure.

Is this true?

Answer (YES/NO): NO